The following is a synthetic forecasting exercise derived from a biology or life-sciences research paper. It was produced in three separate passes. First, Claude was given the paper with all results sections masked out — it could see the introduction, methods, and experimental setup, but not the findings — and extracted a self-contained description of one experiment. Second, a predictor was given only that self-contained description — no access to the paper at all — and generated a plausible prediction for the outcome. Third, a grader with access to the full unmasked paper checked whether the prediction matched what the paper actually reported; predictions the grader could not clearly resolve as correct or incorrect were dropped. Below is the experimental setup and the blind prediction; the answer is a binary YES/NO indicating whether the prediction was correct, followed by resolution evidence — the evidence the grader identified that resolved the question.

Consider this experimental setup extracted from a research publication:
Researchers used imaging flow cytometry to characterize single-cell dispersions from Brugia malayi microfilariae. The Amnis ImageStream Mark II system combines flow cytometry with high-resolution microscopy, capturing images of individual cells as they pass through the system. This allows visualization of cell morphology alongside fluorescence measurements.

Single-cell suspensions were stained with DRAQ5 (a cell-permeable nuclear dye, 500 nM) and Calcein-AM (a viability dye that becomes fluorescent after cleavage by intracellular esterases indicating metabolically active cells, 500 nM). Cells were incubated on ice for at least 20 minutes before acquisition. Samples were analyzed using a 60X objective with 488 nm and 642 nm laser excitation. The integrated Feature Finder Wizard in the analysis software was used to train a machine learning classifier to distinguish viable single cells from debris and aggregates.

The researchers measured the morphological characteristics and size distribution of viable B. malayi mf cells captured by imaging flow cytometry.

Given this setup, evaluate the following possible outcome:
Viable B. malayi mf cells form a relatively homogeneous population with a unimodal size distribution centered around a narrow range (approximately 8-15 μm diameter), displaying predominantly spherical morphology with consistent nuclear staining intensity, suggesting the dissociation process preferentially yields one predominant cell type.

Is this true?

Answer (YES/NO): NO